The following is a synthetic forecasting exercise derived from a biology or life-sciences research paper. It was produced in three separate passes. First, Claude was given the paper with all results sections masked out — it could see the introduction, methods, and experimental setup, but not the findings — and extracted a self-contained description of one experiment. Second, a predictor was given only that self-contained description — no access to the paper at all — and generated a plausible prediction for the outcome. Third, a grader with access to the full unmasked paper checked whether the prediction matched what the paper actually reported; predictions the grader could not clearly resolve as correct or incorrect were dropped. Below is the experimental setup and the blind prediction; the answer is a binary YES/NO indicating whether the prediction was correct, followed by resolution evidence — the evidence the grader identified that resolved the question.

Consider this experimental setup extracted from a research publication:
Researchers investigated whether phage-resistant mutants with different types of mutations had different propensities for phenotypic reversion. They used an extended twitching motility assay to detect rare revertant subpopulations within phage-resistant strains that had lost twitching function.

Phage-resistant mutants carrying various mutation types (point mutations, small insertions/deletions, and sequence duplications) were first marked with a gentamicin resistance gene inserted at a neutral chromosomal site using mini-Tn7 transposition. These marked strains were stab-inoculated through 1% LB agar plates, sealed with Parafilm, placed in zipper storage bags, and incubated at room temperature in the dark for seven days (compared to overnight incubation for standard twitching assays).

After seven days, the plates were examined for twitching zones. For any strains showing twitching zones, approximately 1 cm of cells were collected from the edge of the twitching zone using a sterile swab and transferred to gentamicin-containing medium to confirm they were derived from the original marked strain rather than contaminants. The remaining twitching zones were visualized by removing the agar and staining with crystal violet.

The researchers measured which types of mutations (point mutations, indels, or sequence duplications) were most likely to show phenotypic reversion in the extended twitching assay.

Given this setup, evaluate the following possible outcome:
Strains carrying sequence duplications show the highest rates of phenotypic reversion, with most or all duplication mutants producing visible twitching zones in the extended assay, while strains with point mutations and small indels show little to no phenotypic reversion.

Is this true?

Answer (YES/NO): NO